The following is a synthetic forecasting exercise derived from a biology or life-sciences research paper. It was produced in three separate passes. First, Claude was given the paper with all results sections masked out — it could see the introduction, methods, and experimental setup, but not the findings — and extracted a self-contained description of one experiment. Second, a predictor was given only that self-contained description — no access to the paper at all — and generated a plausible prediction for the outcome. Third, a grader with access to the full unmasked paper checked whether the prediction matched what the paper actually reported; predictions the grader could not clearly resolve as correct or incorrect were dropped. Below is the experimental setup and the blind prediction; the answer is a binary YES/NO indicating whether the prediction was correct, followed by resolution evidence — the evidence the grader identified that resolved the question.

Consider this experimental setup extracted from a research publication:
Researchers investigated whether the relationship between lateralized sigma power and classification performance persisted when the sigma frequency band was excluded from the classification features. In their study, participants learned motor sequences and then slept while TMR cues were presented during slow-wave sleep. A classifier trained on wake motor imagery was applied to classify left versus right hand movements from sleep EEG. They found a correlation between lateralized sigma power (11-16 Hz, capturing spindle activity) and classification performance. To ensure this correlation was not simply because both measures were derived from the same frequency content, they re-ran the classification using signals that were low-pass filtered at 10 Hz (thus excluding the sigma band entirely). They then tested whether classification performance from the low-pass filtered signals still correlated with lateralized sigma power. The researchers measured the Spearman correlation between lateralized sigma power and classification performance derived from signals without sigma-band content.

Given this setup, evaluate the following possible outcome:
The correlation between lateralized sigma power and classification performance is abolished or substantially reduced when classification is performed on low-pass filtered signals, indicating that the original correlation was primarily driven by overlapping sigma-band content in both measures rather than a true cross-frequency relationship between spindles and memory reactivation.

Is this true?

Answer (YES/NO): NO